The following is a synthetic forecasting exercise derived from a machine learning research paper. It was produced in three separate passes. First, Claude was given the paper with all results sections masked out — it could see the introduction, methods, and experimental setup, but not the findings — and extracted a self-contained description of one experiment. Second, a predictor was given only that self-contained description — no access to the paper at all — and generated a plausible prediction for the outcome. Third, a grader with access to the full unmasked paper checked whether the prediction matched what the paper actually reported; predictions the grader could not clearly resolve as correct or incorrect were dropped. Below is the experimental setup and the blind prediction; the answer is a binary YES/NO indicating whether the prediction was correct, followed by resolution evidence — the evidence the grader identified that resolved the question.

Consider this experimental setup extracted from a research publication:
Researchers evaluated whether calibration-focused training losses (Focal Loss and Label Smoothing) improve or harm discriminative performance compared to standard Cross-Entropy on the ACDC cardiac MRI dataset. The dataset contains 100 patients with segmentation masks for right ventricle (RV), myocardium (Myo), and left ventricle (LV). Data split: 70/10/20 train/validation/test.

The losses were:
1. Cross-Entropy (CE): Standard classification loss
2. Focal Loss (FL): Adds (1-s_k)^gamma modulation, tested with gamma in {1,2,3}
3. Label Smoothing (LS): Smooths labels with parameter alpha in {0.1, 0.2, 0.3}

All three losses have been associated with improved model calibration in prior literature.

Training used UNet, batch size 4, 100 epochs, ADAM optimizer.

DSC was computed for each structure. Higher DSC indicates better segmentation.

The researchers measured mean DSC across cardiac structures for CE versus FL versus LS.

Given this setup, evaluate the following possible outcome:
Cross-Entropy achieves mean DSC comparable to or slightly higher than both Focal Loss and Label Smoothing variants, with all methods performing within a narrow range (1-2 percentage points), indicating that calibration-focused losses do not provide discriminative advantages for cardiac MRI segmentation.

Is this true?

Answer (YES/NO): NO